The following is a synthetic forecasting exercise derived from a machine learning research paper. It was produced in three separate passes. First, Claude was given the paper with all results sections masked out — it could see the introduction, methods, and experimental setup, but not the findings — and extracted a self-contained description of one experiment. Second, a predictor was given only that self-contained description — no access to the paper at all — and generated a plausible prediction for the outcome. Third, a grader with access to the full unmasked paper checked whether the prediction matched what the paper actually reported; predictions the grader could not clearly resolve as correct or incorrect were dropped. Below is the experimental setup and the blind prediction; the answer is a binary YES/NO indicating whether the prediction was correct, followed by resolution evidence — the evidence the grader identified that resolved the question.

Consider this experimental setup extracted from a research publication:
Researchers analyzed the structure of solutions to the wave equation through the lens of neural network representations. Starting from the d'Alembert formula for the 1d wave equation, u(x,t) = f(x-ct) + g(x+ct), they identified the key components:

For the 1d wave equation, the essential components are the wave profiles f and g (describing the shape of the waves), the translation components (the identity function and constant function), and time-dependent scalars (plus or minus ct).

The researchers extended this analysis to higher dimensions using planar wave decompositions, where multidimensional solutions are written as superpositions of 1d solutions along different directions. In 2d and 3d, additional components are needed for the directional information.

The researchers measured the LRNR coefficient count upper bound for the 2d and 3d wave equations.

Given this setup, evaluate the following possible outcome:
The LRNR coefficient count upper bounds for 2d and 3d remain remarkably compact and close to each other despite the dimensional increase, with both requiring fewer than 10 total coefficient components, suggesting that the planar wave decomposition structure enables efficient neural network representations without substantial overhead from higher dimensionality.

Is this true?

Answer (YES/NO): YES